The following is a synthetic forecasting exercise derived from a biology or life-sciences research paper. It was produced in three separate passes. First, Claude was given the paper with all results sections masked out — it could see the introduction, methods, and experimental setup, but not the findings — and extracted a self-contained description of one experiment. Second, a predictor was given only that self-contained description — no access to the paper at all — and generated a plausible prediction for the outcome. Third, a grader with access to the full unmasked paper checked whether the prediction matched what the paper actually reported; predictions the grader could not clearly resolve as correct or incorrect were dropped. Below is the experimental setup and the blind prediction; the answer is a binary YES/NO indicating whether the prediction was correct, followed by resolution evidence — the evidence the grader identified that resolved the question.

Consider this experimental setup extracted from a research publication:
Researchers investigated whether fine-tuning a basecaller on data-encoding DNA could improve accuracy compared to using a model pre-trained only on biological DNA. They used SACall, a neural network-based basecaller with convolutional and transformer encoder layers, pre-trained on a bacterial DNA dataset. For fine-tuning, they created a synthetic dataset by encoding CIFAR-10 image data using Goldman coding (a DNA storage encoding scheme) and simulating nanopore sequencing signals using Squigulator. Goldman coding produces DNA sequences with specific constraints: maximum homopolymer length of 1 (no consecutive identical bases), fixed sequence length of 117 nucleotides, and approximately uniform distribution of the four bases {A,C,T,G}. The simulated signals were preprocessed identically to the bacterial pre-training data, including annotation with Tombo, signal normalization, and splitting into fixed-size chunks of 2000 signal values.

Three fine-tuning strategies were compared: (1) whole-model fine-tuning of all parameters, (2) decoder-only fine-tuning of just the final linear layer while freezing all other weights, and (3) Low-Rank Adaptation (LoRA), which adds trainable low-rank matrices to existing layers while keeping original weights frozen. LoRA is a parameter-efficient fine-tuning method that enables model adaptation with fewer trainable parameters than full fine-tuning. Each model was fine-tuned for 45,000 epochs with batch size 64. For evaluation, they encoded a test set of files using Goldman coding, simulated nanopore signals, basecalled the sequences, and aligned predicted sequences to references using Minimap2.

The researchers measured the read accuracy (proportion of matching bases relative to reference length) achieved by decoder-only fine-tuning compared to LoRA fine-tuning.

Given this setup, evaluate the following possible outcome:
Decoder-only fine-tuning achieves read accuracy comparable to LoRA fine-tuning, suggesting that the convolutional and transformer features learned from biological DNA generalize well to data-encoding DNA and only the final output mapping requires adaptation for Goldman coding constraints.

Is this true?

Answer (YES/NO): NO